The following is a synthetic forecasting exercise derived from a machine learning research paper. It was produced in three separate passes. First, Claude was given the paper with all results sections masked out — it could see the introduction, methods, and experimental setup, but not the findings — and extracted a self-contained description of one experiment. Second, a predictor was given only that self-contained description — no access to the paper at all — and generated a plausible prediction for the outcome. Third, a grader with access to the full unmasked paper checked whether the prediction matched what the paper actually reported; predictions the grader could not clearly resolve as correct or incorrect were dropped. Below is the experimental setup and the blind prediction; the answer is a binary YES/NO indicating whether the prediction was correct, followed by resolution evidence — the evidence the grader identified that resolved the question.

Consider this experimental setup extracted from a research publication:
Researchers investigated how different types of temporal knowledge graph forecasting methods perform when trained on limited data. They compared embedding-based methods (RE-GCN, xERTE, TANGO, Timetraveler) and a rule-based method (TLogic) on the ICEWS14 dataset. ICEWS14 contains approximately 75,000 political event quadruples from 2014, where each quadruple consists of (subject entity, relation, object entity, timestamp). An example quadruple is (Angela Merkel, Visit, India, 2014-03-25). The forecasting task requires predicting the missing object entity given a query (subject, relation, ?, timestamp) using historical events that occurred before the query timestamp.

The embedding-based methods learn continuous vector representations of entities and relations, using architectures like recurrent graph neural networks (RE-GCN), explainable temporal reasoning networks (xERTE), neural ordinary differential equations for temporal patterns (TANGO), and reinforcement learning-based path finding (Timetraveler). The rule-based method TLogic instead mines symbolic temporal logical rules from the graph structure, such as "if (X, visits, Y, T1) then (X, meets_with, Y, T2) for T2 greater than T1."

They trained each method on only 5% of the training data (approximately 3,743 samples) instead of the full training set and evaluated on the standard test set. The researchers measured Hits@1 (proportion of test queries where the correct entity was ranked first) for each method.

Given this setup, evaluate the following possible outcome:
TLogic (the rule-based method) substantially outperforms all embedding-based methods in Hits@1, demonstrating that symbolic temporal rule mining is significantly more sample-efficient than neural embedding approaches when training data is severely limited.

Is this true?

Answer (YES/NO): YES